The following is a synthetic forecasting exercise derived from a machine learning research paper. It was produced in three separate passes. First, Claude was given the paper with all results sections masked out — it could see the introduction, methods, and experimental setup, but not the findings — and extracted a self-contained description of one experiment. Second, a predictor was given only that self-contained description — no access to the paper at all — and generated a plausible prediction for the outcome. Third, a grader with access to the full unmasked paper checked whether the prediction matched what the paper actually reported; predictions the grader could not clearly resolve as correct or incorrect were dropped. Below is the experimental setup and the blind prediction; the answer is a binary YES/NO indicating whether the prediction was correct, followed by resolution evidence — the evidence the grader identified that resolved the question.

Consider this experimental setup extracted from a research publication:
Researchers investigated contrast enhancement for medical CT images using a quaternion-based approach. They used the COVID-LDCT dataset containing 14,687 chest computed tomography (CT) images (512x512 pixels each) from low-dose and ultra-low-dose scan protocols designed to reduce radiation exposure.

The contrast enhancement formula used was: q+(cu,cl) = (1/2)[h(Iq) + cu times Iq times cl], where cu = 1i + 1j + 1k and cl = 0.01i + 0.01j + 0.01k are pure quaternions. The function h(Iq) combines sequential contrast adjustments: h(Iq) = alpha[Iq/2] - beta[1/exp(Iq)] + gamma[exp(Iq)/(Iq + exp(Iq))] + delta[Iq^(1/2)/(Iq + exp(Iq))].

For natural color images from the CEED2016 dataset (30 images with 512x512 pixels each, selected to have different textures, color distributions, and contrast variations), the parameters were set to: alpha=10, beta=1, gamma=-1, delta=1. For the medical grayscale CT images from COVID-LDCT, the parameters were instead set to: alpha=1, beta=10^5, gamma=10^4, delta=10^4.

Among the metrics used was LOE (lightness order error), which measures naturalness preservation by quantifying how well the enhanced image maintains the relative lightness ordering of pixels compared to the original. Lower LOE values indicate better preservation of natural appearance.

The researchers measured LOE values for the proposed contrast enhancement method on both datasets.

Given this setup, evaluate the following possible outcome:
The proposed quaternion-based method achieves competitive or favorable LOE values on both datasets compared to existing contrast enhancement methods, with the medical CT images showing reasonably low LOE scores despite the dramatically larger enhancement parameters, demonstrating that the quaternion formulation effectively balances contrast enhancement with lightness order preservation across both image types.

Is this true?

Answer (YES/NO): YES